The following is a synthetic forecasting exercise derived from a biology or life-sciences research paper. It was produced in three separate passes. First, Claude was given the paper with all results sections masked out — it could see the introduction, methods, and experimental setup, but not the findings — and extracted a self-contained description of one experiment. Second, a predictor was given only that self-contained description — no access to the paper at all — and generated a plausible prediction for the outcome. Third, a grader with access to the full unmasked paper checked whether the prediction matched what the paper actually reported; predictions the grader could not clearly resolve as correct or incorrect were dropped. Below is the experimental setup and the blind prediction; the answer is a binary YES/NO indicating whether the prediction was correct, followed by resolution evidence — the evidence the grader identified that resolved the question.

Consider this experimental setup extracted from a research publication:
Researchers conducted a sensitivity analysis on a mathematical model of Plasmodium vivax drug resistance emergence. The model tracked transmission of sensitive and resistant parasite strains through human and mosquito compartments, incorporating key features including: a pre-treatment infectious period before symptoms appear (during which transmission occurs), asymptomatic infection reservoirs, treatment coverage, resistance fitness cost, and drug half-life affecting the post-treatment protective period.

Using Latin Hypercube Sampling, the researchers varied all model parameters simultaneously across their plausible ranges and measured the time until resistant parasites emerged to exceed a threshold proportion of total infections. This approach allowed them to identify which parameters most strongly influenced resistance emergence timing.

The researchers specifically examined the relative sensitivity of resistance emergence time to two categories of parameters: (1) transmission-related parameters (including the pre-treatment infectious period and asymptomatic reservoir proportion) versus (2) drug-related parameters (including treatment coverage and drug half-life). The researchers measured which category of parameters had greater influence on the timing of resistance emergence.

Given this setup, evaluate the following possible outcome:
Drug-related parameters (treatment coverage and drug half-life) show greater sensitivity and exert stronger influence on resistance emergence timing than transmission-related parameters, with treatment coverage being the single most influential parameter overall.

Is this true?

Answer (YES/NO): NO